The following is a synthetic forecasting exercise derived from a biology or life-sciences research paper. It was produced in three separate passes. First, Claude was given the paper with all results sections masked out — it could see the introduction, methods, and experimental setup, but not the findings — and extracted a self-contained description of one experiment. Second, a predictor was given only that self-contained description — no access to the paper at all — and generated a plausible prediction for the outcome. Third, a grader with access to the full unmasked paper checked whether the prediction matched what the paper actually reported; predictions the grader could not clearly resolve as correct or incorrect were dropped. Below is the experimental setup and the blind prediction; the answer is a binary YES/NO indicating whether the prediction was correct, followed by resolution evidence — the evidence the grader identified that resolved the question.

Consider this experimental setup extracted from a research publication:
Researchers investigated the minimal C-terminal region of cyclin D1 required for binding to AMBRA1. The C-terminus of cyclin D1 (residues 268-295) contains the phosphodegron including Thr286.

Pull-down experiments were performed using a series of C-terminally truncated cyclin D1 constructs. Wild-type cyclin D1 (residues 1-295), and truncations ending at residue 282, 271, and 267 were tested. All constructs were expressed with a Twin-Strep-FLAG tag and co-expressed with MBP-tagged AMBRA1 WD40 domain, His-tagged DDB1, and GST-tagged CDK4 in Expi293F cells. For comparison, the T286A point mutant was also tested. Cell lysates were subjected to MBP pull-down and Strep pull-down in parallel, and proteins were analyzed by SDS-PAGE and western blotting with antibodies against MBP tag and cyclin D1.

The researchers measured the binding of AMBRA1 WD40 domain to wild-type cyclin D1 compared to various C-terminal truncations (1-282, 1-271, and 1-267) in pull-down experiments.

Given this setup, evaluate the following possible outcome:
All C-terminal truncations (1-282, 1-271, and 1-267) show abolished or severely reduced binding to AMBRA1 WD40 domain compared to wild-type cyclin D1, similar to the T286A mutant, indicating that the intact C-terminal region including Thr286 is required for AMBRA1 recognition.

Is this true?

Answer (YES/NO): YES